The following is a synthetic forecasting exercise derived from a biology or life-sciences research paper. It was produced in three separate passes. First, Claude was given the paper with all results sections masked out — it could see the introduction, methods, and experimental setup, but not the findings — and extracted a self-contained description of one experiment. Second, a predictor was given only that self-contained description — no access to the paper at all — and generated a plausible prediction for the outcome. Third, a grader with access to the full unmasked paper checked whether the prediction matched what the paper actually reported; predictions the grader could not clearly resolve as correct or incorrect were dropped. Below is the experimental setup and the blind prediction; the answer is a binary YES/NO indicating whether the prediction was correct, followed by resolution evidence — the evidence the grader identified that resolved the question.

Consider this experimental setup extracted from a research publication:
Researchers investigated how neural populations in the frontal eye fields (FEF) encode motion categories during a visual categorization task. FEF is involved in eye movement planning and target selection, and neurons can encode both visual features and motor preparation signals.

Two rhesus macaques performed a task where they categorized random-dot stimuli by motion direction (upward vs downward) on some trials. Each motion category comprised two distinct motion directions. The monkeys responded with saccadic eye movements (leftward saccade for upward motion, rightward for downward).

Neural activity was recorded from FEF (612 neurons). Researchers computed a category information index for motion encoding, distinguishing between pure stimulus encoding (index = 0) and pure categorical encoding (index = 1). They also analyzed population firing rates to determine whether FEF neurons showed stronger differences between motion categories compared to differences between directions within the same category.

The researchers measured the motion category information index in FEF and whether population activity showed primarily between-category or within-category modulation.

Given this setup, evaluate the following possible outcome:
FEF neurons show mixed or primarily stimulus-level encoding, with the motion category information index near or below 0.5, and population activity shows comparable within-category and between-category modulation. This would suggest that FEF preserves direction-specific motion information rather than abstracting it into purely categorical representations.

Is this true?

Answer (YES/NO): YES